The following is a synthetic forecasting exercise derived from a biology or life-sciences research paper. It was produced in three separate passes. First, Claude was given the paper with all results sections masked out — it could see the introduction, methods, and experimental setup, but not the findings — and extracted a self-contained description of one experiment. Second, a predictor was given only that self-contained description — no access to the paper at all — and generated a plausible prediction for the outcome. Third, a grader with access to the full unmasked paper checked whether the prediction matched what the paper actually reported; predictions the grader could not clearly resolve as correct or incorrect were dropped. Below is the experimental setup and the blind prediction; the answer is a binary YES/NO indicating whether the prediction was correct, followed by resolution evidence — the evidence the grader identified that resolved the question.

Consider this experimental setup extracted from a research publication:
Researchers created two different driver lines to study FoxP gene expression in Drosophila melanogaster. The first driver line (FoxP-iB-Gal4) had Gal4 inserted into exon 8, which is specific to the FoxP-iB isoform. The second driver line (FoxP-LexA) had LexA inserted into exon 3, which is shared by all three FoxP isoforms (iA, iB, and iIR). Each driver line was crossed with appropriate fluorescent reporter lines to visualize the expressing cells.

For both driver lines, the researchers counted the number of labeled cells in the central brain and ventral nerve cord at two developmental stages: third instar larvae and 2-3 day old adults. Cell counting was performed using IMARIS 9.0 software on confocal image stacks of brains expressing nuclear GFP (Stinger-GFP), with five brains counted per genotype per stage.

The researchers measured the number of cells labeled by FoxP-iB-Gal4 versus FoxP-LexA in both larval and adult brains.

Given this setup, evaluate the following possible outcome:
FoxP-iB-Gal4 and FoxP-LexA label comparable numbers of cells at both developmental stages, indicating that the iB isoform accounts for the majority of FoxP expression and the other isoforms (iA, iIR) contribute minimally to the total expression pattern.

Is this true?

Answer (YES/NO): NO